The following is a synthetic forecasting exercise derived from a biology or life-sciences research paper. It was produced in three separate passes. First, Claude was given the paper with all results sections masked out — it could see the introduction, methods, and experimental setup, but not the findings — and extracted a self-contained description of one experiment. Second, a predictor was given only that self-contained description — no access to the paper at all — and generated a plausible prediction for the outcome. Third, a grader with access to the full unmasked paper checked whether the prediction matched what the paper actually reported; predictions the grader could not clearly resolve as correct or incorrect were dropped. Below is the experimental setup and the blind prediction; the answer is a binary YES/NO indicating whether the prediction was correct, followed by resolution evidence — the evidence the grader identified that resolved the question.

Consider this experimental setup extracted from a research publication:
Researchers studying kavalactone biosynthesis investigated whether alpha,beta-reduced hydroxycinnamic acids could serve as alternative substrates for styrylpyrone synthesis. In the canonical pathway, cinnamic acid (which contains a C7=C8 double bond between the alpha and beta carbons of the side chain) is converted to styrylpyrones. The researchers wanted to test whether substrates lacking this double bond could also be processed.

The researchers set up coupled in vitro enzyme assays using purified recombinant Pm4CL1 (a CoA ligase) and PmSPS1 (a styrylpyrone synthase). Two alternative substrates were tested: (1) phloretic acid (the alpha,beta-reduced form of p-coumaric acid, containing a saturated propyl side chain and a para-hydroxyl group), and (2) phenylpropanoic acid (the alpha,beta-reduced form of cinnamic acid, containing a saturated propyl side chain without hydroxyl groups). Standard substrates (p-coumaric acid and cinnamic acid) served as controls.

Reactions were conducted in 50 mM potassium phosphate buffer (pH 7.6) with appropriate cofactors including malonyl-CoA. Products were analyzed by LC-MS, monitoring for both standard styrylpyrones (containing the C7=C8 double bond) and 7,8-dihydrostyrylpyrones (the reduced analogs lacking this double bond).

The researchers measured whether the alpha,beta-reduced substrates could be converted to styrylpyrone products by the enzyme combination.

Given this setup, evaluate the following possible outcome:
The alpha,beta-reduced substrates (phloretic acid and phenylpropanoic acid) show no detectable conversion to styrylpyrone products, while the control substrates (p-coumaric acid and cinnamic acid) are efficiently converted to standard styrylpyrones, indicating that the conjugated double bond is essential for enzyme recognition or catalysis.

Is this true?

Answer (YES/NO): NO